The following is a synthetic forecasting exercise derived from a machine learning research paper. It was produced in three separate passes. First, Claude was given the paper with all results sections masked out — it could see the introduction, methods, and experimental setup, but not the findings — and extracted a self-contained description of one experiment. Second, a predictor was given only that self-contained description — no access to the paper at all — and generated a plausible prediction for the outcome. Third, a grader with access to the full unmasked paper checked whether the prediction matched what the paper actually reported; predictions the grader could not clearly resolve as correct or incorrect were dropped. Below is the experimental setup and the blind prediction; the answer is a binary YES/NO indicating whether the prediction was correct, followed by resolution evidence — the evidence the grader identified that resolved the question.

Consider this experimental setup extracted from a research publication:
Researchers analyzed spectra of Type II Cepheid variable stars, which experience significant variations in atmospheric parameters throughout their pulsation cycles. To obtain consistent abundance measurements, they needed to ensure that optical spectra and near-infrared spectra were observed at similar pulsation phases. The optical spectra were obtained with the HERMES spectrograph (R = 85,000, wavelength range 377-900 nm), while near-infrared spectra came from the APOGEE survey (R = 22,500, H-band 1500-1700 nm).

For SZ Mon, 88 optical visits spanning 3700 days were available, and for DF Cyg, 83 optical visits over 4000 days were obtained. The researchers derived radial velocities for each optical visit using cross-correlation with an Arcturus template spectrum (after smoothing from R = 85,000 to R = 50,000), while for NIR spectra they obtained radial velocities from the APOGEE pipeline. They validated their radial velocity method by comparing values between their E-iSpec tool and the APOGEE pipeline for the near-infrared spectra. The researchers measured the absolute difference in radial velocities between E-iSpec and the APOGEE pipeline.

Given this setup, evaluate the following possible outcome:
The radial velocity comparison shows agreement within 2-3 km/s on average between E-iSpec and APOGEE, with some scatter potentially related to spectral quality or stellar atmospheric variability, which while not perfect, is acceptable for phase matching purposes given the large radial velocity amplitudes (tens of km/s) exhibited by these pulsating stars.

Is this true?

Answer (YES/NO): NO